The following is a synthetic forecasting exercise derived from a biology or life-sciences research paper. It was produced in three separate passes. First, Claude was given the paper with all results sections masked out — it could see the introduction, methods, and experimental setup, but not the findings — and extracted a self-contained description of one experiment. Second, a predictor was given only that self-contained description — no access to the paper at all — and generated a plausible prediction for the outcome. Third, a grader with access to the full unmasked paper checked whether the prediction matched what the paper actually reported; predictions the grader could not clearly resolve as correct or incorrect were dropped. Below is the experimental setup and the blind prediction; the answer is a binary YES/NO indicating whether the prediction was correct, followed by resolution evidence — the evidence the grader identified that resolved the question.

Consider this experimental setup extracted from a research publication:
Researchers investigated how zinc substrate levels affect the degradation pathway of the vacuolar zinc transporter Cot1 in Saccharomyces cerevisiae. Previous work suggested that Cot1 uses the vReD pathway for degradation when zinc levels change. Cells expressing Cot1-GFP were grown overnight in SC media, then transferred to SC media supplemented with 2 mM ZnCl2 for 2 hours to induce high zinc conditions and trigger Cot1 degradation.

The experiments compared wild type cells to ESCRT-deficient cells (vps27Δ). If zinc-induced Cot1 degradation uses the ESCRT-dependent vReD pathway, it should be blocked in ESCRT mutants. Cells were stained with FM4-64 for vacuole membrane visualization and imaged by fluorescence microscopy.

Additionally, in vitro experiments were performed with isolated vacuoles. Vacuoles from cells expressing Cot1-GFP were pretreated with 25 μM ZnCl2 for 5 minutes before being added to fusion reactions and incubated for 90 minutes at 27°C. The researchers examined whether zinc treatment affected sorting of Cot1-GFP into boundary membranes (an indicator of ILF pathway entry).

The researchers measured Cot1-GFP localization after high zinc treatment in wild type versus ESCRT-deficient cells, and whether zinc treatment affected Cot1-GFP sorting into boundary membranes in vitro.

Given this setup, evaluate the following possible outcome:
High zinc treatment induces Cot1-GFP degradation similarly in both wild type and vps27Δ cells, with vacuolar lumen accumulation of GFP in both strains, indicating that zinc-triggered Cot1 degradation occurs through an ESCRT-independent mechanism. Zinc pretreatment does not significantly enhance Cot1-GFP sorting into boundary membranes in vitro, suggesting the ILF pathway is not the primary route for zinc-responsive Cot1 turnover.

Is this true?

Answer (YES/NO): NO